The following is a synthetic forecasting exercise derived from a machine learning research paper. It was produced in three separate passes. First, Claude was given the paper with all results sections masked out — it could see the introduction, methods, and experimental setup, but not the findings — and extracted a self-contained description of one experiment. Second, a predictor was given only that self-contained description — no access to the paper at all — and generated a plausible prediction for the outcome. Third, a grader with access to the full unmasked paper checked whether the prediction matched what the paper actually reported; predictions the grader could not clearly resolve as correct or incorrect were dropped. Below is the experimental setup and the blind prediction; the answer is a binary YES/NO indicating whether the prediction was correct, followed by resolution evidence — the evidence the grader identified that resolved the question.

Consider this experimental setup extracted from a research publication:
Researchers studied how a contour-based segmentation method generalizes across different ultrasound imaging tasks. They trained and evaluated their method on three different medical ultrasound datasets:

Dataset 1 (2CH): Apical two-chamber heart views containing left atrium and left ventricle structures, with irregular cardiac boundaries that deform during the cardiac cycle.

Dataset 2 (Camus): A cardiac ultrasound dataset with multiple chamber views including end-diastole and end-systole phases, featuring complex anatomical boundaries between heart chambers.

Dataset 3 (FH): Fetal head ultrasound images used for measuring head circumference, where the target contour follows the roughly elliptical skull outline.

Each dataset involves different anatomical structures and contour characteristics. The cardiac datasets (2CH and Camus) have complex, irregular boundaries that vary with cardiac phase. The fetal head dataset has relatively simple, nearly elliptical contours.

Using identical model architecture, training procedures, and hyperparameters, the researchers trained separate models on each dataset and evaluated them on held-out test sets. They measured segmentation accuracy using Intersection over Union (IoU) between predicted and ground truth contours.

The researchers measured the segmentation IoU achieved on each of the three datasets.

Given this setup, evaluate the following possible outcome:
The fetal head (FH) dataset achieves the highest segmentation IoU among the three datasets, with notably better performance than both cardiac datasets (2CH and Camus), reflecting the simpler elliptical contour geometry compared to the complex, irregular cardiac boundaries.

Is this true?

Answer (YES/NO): YES